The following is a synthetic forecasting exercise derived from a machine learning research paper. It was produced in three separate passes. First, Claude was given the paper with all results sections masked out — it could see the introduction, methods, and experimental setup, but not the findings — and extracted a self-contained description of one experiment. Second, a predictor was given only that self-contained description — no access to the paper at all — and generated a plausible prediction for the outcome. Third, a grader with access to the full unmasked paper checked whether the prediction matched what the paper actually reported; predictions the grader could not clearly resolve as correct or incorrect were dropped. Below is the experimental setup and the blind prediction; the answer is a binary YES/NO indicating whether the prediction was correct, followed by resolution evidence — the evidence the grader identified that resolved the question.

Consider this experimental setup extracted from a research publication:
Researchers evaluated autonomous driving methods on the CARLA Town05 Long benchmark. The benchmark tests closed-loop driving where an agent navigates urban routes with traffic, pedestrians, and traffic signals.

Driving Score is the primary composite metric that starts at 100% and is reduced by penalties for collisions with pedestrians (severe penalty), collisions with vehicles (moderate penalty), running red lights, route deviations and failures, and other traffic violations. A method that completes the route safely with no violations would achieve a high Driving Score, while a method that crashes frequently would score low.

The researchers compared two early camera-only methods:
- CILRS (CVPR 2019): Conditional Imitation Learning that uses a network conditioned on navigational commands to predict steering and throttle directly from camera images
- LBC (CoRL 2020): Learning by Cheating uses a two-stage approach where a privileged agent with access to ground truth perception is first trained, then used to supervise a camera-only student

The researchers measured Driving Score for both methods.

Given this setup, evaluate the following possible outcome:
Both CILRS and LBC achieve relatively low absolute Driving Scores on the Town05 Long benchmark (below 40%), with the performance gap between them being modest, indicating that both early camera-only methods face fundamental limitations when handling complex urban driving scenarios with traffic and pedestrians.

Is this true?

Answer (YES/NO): NO